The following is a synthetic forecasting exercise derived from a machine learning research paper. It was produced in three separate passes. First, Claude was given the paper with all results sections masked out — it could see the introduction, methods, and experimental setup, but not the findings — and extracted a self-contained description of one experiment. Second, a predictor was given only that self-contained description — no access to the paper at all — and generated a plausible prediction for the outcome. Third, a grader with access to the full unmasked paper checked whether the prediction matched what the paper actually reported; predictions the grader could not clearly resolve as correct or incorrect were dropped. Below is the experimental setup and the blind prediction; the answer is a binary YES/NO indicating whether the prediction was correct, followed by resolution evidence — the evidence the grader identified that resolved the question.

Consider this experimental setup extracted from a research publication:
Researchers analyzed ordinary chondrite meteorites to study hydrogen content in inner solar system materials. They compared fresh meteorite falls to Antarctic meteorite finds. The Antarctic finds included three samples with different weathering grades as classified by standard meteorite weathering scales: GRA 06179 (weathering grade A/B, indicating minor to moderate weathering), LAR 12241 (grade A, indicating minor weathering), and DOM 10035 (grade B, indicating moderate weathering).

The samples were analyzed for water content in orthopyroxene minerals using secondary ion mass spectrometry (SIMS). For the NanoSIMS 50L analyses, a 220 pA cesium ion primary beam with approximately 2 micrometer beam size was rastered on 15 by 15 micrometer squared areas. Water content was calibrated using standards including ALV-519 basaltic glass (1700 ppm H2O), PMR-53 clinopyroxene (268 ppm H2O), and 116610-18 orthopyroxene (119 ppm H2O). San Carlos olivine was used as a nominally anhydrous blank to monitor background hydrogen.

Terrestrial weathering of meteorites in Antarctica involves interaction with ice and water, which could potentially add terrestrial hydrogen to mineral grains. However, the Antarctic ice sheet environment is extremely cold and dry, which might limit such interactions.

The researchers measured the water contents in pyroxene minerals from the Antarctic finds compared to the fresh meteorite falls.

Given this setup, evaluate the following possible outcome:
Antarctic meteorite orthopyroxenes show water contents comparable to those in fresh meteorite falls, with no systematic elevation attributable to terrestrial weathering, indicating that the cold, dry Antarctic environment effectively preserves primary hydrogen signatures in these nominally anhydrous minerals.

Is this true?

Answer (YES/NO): NO